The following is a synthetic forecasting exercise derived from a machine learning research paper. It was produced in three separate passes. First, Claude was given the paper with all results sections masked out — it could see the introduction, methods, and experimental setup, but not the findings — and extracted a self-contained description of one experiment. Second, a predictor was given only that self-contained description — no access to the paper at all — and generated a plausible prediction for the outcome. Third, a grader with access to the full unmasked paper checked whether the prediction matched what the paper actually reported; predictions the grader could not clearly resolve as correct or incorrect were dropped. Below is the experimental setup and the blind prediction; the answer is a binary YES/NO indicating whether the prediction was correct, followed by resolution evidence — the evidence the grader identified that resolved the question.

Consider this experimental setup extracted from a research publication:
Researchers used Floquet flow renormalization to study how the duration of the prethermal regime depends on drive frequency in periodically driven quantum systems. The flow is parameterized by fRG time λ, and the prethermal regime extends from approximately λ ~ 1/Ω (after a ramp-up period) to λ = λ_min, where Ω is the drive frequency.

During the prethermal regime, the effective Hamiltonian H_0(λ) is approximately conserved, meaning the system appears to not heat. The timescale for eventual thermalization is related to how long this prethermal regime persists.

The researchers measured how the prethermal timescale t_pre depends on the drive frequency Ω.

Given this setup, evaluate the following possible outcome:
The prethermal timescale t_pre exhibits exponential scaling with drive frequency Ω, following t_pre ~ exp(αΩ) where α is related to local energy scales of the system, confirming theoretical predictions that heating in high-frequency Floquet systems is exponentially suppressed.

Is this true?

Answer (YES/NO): YES